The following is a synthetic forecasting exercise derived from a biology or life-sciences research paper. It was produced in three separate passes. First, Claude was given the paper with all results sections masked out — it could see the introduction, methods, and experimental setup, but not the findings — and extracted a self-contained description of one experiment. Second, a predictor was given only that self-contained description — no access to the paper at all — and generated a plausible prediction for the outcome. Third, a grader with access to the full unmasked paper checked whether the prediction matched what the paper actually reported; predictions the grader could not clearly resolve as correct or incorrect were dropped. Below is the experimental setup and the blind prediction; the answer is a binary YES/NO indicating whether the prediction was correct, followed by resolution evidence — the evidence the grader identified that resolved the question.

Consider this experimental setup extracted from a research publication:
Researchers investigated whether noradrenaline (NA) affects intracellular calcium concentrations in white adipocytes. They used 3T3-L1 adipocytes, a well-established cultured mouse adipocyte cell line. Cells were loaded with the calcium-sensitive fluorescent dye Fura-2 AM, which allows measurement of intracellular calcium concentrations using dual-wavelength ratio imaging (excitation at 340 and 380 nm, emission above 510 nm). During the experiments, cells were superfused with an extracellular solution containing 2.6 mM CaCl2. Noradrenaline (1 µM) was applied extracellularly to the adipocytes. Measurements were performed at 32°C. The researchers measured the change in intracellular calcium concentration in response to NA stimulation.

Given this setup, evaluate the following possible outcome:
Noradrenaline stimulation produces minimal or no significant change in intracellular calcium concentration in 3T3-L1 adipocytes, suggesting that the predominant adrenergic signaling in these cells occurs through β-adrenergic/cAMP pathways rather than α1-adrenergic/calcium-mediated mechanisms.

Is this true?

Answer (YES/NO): YES